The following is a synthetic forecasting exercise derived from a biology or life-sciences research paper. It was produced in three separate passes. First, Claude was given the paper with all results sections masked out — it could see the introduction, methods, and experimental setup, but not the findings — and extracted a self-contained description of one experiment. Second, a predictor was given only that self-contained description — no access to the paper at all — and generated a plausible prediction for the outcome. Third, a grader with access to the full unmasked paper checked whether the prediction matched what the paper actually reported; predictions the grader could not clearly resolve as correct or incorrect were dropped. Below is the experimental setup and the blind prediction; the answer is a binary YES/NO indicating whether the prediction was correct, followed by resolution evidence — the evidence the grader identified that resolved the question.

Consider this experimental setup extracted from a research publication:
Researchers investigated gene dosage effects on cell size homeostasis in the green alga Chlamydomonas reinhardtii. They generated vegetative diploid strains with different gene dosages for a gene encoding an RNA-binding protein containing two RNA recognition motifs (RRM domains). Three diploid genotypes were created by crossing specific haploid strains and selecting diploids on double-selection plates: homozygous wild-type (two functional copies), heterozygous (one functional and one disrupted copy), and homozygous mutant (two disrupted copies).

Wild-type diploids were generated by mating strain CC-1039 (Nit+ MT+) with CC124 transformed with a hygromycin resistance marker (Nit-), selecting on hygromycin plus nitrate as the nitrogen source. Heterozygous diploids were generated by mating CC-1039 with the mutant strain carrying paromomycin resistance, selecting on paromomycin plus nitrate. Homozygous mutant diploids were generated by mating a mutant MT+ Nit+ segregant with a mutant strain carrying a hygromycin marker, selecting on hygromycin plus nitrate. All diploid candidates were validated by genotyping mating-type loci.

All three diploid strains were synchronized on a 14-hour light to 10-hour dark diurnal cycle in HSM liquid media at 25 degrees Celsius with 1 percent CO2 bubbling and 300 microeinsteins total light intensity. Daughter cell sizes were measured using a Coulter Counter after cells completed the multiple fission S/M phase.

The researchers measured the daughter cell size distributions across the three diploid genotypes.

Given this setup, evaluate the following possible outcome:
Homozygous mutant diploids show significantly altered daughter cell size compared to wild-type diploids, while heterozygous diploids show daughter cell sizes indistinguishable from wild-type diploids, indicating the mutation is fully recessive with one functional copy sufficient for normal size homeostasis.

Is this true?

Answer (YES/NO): NO